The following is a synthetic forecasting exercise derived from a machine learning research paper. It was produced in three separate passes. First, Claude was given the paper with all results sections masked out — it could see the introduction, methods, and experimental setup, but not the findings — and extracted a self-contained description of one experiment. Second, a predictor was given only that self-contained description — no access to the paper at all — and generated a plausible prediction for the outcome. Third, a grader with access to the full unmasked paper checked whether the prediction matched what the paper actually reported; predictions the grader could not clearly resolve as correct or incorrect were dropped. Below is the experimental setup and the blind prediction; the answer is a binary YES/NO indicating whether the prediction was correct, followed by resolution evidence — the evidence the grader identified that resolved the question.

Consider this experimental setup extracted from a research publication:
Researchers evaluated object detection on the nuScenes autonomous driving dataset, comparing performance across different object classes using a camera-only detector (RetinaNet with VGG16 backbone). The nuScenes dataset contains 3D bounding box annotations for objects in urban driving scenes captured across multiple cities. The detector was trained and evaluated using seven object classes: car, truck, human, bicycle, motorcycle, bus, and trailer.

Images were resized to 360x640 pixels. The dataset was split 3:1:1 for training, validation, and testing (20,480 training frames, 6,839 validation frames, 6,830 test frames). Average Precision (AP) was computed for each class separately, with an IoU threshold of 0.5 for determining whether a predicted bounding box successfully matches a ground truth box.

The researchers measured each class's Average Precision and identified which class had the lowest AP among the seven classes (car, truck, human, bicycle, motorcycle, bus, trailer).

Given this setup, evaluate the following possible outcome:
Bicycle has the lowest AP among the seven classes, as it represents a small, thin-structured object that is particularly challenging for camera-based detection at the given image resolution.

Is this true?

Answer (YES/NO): NO